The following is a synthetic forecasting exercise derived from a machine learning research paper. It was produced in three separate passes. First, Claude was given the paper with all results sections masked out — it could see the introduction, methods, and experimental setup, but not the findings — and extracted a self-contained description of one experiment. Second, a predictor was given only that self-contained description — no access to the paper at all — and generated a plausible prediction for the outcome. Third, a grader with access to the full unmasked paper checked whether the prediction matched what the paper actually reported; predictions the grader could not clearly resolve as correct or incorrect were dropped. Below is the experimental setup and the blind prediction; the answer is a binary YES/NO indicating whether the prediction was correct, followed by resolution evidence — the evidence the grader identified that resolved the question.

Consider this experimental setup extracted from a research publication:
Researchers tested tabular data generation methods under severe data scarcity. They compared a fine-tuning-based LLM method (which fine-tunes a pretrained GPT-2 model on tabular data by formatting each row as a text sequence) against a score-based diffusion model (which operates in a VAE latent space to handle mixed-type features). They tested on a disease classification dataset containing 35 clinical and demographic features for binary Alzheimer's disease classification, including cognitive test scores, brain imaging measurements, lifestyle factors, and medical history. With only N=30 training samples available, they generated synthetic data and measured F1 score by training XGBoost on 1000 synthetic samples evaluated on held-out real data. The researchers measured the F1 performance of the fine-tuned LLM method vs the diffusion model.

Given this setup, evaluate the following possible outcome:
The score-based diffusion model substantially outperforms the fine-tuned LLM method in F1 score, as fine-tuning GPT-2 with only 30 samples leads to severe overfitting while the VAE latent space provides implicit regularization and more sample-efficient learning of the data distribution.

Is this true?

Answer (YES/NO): YES